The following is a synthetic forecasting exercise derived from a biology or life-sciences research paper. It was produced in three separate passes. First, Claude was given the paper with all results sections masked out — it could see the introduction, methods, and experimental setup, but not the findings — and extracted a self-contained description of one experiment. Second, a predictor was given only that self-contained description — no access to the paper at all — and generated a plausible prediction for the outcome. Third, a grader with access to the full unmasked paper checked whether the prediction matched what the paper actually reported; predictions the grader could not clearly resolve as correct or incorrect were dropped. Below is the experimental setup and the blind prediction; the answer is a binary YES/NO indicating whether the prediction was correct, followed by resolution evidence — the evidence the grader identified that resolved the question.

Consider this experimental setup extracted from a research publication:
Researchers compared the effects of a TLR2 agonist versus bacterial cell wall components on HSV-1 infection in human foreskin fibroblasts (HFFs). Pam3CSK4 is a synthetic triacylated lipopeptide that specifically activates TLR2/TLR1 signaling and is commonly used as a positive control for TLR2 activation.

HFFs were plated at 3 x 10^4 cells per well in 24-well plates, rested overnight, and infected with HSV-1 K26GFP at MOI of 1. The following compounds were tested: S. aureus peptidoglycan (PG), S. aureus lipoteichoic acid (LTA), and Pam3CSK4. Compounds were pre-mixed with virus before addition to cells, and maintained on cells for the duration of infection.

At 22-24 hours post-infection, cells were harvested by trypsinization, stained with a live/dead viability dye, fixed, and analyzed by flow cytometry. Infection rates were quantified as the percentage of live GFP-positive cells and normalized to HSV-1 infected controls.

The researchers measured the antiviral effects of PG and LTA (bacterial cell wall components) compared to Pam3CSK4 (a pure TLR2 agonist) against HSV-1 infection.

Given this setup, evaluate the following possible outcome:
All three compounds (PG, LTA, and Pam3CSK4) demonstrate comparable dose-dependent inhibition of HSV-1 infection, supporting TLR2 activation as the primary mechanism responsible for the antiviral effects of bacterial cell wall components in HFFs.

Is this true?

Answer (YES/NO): NO